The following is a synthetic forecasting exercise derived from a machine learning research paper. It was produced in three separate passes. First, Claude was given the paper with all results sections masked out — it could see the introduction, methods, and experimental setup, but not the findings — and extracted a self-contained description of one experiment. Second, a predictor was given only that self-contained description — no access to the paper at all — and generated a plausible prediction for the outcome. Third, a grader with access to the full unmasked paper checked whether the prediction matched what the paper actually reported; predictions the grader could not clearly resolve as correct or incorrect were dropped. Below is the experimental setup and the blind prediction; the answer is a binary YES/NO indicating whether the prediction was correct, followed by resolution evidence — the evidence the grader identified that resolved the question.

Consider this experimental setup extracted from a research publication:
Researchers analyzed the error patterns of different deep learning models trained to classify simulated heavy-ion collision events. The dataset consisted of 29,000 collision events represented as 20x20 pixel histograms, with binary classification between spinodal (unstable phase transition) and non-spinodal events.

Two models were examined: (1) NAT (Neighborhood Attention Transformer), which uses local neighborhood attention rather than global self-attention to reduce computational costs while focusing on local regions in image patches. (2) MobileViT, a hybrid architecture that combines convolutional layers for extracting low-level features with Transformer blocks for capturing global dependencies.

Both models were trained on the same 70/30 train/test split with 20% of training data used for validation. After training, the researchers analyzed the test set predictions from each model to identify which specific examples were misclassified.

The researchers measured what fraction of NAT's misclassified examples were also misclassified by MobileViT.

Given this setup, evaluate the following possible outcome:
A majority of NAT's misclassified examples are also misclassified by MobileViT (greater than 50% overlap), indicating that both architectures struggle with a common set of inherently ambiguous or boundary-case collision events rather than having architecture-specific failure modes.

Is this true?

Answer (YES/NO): YES